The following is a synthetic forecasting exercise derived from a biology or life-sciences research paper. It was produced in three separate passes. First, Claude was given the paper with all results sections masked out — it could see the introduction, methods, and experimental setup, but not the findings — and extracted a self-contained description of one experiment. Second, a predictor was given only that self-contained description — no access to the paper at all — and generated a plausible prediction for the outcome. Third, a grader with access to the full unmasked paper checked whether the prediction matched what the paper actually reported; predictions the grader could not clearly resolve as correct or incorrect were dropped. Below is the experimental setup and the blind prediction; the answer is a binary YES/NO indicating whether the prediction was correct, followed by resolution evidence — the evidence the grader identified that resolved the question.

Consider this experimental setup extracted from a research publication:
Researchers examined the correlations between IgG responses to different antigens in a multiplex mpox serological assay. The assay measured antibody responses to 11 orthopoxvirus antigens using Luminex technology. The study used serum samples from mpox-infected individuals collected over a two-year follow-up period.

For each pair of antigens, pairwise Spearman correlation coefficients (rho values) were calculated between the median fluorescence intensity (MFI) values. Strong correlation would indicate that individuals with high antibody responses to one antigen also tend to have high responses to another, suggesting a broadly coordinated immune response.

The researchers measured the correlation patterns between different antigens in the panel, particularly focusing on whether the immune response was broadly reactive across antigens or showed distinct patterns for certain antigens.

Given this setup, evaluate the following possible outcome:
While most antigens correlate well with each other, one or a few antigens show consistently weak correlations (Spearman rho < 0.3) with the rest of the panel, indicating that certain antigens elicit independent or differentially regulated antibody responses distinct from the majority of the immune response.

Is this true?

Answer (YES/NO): NO